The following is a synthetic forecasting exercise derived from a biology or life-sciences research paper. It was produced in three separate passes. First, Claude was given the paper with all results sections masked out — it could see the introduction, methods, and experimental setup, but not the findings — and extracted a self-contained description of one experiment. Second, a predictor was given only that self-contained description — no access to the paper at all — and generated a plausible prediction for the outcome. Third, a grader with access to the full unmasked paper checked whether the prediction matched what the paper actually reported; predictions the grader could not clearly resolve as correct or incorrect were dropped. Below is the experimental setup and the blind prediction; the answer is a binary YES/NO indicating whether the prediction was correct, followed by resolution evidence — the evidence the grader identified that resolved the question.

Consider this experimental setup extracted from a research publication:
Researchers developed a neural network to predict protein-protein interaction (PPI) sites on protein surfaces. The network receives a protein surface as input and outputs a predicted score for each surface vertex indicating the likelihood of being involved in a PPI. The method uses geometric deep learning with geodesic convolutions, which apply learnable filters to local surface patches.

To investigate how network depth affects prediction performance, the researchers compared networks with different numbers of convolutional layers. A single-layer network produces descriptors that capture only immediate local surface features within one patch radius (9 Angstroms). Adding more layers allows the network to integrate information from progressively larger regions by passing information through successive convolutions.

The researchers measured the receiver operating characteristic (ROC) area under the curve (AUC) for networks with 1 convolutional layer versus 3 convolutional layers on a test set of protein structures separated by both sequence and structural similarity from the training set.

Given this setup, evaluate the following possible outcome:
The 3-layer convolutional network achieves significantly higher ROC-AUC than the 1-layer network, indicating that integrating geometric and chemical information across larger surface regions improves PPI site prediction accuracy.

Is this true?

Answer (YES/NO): YES